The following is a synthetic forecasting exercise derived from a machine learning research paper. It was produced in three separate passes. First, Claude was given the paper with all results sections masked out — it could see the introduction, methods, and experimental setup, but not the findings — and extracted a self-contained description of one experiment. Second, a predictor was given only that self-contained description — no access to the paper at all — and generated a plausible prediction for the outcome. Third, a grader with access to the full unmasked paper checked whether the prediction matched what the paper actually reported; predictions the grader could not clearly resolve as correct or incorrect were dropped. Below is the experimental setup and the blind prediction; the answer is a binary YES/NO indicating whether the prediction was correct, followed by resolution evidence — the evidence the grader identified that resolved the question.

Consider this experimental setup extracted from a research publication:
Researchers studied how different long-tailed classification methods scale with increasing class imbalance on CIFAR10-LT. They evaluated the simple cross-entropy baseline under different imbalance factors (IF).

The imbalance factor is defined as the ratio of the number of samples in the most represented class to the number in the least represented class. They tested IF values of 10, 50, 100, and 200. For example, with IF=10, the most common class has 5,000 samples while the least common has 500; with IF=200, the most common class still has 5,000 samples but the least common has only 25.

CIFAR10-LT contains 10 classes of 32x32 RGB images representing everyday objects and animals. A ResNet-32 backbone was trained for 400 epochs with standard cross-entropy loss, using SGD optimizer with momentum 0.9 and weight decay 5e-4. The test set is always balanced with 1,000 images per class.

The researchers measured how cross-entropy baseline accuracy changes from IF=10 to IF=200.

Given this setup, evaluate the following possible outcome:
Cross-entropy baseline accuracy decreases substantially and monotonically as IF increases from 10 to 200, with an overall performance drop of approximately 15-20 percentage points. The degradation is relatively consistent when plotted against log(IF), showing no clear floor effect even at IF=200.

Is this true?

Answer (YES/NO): YES